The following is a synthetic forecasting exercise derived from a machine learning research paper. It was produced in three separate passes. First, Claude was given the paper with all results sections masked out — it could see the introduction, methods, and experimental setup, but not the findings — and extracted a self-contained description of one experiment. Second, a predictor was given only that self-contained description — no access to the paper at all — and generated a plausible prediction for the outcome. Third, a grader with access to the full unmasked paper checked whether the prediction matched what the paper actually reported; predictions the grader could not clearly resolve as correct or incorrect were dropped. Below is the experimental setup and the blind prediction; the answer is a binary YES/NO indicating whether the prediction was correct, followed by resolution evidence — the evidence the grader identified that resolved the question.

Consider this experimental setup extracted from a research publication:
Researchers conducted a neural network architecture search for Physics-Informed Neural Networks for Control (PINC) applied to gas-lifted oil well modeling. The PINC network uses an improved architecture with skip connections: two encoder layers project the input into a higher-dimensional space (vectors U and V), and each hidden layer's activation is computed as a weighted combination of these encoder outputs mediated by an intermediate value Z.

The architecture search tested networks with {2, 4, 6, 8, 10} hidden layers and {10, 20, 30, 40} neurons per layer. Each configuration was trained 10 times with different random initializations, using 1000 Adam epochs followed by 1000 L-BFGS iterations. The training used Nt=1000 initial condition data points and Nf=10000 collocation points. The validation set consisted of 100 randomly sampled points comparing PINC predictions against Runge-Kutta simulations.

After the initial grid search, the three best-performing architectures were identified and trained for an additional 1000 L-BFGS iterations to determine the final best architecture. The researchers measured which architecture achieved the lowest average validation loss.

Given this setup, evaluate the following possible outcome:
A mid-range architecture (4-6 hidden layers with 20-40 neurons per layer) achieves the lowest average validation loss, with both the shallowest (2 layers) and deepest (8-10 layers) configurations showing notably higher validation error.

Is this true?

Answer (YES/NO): NO